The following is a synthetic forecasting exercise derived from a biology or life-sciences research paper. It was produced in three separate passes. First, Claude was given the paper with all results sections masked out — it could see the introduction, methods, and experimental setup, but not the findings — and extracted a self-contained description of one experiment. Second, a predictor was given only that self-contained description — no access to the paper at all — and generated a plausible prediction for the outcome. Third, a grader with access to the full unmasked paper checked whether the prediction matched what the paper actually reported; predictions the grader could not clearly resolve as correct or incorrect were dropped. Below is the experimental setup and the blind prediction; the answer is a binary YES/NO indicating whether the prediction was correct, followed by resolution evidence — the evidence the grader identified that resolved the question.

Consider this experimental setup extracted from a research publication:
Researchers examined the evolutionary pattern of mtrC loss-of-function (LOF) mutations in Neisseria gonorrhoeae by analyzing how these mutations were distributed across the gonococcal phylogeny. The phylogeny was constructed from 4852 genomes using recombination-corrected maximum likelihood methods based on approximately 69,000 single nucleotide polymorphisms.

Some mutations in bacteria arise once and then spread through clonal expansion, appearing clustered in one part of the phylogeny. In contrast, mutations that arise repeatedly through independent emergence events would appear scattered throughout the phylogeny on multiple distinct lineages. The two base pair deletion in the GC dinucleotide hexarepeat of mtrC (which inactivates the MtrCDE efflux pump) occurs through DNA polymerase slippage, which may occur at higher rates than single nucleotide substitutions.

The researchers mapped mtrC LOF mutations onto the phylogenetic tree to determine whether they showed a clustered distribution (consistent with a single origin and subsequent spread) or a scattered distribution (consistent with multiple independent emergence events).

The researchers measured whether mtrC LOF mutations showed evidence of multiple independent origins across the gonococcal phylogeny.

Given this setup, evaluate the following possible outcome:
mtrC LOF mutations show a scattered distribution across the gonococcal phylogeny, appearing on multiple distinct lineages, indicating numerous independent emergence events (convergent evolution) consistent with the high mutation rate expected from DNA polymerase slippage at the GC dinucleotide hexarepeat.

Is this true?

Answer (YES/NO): YES